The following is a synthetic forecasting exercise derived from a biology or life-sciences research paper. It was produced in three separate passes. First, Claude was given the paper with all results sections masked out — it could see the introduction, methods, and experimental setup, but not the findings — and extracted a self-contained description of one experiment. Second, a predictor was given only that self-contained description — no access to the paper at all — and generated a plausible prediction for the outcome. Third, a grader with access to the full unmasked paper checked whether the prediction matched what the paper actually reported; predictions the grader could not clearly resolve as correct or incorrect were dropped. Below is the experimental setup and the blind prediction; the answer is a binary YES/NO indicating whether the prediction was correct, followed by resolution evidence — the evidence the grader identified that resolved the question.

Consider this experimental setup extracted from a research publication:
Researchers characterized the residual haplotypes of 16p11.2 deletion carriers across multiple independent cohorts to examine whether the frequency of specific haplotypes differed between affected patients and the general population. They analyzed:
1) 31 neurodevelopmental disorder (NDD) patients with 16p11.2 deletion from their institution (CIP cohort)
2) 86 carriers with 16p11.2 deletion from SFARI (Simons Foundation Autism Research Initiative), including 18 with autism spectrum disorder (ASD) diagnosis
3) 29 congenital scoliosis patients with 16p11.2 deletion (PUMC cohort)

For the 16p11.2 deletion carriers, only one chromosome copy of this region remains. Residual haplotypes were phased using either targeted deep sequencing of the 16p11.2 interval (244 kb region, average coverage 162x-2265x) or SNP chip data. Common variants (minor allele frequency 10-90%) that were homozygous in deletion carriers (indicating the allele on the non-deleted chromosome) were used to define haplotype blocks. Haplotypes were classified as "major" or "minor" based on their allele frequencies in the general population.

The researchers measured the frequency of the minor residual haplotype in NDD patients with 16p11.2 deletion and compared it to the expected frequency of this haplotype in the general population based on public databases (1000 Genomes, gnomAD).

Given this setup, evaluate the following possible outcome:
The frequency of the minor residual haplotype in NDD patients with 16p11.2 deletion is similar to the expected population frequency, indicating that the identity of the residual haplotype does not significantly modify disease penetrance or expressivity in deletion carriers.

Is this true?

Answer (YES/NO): NO